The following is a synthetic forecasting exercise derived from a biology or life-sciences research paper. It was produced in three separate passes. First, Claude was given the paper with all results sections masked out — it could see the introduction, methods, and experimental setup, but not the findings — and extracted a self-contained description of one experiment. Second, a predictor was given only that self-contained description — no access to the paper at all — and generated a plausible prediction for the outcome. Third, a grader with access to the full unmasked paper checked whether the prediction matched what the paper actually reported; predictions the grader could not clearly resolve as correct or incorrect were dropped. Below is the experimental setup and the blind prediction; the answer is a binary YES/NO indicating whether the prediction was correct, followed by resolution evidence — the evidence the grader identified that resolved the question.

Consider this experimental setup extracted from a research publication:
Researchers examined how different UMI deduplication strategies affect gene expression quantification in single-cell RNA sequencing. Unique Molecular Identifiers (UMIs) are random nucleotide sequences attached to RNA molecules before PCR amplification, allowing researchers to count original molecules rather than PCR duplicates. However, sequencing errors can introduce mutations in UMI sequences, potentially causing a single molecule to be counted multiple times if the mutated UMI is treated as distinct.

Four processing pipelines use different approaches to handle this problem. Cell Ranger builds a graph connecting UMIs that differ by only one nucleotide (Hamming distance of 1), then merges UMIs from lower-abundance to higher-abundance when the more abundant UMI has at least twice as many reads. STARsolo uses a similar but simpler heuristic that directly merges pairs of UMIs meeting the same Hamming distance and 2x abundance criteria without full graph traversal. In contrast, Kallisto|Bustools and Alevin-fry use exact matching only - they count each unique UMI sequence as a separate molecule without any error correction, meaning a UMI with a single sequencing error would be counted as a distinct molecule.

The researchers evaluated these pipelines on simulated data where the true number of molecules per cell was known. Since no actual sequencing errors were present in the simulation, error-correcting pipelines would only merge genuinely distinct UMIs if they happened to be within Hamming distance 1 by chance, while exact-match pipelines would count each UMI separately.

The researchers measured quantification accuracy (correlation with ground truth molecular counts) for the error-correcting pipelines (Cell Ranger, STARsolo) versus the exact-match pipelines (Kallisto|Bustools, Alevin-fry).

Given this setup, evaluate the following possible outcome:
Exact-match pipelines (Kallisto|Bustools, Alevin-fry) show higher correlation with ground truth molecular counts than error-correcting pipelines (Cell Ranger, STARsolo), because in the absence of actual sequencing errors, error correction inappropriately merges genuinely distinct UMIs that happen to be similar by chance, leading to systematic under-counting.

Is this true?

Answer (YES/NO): NO